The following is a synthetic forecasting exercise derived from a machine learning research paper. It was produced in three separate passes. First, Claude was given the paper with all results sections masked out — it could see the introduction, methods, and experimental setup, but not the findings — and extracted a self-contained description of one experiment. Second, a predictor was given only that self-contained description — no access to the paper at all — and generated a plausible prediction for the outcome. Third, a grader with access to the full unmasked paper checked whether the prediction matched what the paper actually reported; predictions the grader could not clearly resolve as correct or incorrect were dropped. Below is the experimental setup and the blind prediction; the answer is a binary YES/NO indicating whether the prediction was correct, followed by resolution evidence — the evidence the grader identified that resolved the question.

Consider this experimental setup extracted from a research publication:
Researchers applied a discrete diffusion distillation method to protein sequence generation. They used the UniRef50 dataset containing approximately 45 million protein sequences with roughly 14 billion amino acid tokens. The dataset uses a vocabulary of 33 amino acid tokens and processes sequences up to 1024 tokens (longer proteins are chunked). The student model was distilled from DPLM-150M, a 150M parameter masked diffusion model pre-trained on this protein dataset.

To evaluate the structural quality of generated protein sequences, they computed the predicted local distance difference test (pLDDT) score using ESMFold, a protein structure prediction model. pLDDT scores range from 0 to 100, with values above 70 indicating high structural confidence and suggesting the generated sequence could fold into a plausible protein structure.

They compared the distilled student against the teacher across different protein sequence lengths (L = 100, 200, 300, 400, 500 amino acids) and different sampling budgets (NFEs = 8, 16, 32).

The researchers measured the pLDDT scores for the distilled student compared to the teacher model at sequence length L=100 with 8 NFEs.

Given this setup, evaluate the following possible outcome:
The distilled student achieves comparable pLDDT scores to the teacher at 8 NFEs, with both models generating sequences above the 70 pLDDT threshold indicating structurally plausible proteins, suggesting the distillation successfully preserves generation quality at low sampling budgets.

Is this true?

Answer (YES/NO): NO